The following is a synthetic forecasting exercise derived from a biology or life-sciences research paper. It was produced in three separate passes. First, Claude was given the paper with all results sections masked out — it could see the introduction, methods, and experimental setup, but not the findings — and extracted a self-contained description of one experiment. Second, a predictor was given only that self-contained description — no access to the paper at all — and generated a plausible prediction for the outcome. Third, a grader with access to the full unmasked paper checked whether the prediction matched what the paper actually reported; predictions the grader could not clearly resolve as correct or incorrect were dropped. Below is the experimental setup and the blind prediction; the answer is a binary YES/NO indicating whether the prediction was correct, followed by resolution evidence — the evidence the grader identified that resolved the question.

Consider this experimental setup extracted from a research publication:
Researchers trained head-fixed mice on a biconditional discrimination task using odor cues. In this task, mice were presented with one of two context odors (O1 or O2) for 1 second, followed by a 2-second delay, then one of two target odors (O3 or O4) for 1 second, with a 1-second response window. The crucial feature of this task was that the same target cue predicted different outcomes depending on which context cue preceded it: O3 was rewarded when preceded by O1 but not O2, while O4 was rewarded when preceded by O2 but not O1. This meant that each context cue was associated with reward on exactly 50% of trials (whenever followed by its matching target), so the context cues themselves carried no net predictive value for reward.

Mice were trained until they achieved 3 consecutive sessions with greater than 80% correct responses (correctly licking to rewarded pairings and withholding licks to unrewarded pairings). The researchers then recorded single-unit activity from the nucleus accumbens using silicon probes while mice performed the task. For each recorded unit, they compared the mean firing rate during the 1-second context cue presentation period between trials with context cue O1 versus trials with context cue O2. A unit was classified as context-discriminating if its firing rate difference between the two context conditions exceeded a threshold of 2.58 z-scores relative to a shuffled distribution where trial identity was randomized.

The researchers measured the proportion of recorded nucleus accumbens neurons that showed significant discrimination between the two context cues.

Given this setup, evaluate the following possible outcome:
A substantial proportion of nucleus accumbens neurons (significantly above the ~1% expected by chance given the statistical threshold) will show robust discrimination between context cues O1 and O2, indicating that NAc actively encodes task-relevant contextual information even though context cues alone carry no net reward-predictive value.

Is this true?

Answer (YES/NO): YES